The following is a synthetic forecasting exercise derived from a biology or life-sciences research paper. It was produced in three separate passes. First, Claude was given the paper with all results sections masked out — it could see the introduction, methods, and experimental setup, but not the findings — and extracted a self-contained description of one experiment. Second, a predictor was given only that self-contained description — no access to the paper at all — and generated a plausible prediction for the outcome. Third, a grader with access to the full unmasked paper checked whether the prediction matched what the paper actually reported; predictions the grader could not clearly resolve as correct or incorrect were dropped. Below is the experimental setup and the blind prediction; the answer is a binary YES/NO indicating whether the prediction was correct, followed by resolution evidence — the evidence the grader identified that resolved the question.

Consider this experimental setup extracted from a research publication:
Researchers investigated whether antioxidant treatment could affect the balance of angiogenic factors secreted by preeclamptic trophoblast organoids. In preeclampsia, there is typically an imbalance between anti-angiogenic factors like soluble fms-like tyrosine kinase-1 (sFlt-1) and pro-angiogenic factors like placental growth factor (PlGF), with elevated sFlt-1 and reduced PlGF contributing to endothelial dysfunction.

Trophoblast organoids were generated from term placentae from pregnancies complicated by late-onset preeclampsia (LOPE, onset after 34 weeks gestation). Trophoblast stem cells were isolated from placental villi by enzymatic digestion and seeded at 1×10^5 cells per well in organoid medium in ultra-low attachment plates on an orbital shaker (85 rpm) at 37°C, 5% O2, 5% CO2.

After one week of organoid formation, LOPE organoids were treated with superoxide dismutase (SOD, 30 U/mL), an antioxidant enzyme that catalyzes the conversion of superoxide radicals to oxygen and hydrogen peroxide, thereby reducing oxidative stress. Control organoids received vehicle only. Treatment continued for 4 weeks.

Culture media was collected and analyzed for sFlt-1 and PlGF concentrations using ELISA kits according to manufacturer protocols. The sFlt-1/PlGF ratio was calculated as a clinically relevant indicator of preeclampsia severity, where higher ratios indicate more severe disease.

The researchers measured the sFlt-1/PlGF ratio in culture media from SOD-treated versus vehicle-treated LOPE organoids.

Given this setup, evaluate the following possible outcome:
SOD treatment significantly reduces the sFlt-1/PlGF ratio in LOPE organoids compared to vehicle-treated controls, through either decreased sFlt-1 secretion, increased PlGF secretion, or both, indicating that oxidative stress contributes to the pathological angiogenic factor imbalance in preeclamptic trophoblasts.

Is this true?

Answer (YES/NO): YES